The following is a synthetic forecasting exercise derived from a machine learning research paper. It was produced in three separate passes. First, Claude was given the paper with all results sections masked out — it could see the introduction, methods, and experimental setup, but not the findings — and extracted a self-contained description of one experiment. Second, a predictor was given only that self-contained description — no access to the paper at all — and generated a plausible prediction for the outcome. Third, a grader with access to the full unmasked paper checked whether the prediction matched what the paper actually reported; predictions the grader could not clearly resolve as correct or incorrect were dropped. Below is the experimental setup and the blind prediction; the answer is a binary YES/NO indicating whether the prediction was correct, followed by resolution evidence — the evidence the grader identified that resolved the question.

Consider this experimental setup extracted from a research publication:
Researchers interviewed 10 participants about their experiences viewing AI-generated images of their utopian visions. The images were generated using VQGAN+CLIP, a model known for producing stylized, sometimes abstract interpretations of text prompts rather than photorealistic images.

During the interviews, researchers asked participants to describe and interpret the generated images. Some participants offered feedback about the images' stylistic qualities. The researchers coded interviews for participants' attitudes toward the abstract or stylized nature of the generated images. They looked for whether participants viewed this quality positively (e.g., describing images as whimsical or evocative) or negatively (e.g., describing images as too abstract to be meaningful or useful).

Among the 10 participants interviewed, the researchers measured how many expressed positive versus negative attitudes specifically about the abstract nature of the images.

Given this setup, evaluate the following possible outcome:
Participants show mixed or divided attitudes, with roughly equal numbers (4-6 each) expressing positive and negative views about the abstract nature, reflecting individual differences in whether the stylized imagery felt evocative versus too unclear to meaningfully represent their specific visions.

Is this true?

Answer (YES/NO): NO